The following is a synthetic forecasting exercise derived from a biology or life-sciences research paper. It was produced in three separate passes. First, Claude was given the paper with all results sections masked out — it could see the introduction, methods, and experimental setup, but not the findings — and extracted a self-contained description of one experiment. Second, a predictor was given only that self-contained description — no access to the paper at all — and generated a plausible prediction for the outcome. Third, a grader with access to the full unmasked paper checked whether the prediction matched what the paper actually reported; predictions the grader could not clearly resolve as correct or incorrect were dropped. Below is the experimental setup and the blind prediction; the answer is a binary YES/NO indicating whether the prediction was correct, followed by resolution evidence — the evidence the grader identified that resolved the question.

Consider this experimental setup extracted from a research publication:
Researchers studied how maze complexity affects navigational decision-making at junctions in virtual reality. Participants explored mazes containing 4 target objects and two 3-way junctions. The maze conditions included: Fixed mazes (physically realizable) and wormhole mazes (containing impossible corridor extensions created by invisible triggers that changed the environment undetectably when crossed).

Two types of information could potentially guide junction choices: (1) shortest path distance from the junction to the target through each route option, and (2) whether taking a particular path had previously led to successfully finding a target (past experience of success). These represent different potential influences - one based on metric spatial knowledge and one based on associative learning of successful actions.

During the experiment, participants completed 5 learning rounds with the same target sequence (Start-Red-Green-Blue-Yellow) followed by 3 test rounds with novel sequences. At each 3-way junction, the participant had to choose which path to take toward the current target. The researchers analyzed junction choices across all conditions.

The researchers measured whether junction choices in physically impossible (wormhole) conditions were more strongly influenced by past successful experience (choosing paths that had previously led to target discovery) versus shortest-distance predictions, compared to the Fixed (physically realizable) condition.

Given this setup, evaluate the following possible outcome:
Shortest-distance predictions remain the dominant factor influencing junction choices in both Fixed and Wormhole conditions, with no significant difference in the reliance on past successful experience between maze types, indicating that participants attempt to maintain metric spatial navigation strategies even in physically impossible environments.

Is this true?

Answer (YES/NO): NO